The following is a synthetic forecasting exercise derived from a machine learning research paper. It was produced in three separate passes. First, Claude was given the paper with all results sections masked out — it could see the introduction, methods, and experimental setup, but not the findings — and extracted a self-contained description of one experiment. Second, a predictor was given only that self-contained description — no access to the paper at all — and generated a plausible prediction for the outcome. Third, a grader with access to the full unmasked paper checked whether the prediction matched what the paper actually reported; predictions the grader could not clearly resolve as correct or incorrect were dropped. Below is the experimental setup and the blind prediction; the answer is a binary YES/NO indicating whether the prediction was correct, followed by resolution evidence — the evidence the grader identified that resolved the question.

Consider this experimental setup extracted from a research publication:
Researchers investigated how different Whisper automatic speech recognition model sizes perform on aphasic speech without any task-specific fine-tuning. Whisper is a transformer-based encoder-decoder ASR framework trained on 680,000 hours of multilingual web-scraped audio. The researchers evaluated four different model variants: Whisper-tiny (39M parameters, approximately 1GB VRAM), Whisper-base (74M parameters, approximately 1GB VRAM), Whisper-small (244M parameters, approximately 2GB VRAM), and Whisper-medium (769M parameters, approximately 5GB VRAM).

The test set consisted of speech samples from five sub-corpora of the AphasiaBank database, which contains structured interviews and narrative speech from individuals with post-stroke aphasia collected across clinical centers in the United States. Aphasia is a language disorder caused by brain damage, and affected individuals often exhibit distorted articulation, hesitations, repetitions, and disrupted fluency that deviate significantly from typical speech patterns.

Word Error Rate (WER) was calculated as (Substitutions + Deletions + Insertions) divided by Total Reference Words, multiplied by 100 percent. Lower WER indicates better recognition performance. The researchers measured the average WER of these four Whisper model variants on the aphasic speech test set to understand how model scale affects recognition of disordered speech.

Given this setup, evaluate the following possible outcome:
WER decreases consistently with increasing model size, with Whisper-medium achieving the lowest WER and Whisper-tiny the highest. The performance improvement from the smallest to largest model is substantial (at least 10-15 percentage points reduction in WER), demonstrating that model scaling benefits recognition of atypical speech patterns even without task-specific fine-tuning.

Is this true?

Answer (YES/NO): NO